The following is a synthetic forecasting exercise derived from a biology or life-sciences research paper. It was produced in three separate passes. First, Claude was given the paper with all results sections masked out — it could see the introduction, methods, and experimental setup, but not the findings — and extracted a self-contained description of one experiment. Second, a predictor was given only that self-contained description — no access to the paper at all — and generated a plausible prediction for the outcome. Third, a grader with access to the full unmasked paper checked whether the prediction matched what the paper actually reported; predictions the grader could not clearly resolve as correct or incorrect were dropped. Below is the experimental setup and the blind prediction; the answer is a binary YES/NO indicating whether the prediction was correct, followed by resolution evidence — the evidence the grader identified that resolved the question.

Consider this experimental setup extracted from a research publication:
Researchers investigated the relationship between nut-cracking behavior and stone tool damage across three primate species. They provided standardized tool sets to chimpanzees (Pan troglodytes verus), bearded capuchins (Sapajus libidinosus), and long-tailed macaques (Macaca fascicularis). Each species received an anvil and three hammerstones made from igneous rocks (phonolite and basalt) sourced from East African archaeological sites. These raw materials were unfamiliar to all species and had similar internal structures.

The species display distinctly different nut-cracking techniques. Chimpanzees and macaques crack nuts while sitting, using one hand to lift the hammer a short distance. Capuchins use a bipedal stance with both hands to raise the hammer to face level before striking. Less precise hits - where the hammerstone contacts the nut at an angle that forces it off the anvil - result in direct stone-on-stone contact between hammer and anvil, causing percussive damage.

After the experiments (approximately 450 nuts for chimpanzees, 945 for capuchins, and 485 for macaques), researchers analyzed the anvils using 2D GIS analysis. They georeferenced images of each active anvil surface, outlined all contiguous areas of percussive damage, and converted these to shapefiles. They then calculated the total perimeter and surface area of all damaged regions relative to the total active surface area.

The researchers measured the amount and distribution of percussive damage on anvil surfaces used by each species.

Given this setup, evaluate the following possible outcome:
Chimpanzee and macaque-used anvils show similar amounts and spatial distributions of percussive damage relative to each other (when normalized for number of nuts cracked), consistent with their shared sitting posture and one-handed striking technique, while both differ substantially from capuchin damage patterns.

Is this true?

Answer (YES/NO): NO